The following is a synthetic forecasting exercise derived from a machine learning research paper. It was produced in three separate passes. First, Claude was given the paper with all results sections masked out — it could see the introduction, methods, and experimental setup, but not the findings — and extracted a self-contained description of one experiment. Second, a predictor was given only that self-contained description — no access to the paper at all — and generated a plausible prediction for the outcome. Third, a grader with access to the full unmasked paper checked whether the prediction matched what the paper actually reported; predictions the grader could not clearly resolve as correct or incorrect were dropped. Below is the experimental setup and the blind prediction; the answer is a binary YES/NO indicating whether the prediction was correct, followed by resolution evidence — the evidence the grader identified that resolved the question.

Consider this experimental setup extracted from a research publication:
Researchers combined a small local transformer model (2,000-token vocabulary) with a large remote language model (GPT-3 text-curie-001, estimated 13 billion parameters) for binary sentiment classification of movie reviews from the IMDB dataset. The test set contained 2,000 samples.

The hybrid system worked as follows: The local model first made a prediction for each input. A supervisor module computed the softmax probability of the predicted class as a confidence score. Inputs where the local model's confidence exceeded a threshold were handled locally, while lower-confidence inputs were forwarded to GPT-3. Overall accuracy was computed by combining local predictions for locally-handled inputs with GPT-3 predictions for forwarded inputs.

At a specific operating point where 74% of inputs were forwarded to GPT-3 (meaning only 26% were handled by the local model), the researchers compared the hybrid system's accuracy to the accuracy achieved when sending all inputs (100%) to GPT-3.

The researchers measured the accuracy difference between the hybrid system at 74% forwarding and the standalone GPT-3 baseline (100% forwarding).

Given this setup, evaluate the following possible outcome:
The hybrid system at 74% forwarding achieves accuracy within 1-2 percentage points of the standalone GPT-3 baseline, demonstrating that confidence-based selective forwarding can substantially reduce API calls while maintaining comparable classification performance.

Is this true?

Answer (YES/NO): NO